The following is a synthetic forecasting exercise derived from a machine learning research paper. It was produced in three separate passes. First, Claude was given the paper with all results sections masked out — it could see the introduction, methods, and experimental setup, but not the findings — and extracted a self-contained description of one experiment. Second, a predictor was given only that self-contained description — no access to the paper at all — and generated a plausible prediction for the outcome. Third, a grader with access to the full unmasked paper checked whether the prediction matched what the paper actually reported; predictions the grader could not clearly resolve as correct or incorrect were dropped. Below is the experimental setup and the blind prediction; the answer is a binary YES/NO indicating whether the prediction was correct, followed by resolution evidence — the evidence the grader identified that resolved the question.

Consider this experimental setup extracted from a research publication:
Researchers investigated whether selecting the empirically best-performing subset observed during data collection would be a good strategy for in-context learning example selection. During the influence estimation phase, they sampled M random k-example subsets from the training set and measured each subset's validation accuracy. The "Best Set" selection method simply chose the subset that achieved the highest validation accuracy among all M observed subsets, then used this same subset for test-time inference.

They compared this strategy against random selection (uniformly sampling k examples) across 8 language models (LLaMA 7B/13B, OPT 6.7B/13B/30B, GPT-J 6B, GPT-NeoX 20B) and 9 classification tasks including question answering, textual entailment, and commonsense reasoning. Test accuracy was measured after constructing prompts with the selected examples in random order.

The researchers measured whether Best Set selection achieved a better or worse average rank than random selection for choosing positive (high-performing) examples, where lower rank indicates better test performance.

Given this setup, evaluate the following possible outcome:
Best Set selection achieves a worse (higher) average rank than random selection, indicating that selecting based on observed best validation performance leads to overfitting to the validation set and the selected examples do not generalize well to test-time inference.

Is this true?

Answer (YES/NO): NO